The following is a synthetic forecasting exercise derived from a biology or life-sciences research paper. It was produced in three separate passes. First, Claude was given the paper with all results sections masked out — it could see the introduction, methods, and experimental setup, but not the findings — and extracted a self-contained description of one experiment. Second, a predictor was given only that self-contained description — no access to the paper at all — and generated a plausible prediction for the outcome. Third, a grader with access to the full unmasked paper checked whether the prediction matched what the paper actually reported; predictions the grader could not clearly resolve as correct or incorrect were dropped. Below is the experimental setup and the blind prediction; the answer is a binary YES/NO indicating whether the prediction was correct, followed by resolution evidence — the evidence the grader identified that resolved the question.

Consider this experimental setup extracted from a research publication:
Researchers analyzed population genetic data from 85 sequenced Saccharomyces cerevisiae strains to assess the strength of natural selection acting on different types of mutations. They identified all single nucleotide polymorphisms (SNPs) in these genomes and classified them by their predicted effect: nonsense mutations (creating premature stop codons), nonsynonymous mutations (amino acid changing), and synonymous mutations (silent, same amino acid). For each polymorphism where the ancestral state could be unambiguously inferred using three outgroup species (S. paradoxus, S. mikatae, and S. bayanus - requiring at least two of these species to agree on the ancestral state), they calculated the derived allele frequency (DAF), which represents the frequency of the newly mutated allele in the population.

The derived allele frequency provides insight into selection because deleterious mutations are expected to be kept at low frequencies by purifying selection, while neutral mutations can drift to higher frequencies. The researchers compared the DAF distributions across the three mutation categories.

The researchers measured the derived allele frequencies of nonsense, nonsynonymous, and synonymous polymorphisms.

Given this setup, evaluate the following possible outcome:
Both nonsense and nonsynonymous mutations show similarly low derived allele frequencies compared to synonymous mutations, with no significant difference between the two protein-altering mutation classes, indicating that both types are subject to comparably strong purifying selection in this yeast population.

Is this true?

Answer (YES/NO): NO